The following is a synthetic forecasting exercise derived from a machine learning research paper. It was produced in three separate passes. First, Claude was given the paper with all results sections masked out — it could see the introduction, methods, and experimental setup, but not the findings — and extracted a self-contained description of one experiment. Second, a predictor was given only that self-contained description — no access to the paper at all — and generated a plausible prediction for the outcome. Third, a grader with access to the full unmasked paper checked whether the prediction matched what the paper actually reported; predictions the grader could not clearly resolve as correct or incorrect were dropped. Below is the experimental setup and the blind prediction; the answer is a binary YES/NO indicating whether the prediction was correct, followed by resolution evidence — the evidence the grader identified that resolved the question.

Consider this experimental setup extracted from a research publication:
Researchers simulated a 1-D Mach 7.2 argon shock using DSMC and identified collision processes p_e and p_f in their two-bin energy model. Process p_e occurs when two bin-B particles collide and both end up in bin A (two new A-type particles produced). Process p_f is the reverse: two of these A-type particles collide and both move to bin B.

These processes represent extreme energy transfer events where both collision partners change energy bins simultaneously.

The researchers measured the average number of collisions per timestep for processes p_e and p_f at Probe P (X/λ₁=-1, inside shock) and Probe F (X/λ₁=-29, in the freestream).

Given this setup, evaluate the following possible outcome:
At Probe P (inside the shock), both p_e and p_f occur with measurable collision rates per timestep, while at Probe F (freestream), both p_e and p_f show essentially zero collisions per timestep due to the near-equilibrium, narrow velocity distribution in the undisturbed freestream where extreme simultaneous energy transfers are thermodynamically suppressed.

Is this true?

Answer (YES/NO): YES